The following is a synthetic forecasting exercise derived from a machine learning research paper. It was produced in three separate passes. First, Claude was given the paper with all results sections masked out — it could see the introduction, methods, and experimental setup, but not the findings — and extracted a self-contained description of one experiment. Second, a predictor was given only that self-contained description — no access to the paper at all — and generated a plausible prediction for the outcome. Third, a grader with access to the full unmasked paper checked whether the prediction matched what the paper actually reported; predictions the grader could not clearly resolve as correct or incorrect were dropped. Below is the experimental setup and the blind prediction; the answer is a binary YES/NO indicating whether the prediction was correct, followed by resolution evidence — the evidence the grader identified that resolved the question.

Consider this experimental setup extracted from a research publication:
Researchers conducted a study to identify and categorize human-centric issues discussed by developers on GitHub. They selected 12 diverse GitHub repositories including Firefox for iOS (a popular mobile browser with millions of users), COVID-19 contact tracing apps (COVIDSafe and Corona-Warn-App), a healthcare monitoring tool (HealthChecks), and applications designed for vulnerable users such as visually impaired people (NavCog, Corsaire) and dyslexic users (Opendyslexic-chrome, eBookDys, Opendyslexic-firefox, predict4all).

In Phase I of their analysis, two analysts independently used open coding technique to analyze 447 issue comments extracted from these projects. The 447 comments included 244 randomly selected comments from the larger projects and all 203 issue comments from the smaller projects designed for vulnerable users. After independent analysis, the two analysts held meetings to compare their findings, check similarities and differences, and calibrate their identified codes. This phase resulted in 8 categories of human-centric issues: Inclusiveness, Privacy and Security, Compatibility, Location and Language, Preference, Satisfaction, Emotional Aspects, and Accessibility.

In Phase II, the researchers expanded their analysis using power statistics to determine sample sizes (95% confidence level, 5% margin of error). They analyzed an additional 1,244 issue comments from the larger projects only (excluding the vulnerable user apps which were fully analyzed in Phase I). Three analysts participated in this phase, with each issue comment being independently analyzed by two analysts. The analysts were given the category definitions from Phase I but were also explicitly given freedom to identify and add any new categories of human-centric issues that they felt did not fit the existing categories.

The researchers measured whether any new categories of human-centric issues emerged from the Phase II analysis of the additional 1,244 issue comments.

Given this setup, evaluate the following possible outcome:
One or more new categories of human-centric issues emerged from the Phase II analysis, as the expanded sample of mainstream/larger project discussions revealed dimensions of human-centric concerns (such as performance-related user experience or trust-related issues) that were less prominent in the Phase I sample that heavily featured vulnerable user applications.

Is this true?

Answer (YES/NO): NO